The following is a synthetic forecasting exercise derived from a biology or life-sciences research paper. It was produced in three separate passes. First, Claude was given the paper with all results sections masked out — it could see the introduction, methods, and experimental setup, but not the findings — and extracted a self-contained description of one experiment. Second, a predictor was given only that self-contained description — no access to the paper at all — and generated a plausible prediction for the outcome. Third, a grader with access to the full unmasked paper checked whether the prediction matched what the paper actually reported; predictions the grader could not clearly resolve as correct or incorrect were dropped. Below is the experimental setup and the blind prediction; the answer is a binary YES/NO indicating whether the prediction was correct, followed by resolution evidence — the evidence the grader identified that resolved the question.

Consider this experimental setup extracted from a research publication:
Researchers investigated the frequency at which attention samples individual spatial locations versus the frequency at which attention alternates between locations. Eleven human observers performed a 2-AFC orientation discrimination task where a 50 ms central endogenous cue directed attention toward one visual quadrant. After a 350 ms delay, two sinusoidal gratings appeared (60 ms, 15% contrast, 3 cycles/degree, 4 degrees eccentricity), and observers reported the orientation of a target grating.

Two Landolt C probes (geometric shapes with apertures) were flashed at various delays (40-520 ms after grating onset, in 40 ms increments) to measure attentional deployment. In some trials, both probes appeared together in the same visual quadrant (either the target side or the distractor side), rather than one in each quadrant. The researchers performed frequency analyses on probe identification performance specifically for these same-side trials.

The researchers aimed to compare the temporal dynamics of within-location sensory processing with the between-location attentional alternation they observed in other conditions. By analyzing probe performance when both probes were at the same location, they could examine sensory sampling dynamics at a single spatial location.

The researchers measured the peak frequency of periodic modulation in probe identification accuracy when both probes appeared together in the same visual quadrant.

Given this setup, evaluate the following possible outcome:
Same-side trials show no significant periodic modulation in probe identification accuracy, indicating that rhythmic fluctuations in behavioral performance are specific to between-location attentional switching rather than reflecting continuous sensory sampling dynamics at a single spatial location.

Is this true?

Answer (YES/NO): NO